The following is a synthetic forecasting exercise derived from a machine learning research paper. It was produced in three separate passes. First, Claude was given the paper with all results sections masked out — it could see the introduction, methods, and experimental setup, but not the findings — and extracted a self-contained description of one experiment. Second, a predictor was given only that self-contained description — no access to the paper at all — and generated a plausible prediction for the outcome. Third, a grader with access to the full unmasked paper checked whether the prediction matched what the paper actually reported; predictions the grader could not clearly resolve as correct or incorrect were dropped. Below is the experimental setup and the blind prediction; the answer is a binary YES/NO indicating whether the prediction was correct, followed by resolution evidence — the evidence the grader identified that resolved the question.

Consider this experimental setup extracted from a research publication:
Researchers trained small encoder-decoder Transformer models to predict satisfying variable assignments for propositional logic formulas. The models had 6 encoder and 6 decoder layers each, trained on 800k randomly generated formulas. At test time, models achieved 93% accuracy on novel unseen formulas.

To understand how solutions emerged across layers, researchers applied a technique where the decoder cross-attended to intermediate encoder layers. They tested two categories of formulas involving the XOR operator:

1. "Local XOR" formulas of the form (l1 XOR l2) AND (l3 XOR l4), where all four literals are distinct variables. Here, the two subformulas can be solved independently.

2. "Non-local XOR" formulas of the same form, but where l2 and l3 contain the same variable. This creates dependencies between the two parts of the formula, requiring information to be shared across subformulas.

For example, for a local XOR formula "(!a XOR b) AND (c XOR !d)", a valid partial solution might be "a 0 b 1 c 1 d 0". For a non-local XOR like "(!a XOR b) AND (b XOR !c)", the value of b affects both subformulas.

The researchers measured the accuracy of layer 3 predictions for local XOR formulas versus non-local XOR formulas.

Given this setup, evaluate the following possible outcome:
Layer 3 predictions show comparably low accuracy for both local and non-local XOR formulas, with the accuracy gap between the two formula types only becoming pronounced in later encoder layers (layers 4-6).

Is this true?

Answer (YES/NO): YES